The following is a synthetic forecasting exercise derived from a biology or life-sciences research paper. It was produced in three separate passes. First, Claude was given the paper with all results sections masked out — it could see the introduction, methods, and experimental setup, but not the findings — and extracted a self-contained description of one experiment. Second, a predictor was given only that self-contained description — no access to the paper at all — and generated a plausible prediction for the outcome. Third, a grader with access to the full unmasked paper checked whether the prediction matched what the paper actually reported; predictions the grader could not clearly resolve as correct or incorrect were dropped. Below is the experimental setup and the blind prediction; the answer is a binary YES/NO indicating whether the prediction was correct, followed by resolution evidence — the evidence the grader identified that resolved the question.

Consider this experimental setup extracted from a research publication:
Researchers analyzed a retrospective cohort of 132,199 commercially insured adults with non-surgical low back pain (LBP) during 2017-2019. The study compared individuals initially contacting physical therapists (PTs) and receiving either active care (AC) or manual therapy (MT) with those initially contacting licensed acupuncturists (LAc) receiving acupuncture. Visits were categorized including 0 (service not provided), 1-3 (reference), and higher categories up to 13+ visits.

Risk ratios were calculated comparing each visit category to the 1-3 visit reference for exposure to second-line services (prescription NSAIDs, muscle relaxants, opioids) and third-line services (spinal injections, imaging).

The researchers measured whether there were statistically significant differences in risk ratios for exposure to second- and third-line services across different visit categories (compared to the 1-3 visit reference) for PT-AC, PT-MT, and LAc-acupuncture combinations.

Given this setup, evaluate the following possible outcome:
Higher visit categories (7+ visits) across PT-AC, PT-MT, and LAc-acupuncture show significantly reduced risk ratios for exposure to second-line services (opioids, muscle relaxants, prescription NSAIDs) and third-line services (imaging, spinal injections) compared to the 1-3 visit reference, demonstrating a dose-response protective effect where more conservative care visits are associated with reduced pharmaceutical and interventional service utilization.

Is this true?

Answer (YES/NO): NO